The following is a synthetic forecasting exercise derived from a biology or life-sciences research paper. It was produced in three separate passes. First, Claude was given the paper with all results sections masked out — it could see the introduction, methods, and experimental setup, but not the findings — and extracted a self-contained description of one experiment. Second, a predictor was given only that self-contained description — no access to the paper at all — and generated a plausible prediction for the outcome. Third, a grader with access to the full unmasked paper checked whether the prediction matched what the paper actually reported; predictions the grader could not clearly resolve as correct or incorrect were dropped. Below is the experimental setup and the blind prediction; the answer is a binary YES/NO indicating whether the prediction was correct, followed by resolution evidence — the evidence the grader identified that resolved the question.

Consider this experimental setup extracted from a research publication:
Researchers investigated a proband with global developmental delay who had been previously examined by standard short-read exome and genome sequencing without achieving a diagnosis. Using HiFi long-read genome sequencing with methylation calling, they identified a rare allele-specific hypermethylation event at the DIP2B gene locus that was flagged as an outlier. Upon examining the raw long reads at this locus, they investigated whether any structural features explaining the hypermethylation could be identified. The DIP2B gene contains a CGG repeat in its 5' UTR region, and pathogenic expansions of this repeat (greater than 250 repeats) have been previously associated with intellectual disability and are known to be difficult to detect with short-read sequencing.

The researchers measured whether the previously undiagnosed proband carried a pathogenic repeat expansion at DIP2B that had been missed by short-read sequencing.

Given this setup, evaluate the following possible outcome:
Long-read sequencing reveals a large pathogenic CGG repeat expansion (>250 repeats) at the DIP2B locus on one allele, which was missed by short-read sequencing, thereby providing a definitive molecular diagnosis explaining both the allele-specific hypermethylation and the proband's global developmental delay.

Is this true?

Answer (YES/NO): YES